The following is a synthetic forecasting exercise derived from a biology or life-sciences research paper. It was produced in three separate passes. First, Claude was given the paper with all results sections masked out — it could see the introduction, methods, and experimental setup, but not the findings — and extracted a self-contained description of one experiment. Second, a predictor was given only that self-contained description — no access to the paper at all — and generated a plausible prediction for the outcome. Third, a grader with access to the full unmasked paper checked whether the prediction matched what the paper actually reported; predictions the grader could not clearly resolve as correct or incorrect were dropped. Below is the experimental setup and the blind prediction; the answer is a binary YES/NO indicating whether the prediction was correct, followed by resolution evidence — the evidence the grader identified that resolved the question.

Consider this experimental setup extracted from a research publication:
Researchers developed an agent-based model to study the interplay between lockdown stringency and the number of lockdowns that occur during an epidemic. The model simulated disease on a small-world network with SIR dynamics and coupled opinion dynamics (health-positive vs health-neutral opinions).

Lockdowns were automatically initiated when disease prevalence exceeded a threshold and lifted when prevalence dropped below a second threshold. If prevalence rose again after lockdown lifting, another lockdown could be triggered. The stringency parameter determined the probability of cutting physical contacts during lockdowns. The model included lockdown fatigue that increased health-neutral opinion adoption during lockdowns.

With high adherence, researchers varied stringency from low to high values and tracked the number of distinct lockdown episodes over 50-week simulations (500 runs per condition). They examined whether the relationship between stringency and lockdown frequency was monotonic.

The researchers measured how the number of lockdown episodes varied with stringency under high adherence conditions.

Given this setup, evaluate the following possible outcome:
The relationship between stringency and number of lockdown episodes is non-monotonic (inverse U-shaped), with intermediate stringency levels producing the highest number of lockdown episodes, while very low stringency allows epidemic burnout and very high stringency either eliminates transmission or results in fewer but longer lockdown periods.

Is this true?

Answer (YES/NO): NO